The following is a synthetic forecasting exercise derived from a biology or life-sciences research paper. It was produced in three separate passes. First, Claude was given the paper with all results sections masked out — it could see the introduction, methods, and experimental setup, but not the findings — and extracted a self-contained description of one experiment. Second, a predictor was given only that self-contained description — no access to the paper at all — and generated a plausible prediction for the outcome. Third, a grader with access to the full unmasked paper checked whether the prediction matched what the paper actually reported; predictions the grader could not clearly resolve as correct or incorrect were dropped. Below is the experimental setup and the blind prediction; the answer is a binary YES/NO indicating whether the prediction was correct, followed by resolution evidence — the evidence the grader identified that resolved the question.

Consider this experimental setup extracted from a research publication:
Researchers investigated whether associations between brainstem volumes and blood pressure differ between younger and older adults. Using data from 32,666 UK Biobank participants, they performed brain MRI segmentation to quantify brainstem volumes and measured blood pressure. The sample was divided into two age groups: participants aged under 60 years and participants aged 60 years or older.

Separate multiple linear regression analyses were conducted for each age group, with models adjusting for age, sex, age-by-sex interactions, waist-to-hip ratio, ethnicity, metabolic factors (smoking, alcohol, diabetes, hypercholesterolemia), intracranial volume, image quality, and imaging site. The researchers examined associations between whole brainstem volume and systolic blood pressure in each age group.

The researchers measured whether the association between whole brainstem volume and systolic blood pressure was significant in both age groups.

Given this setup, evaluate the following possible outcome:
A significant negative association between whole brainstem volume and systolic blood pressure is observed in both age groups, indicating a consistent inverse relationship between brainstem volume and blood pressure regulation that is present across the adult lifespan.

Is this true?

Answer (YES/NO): NO